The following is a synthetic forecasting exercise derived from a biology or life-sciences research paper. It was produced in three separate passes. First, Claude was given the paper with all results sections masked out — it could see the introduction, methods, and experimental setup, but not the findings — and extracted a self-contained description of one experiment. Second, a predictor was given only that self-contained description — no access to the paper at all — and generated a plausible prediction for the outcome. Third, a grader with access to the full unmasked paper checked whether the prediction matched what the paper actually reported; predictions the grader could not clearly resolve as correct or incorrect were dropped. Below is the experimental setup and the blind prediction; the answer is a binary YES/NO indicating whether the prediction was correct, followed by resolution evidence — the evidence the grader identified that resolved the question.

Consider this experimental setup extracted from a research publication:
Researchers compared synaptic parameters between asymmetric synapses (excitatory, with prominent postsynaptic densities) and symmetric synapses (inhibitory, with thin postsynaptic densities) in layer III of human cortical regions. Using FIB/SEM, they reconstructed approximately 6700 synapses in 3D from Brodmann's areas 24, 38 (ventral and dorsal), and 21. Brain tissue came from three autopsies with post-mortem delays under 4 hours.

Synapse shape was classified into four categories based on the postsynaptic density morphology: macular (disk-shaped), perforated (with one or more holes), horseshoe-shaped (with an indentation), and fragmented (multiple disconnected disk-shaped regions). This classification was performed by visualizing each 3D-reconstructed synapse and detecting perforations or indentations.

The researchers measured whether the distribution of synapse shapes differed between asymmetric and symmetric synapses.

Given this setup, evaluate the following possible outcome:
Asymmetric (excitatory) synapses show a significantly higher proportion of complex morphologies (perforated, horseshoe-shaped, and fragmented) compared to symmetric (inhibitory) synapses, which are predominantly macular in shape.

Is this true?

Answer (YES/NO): YES